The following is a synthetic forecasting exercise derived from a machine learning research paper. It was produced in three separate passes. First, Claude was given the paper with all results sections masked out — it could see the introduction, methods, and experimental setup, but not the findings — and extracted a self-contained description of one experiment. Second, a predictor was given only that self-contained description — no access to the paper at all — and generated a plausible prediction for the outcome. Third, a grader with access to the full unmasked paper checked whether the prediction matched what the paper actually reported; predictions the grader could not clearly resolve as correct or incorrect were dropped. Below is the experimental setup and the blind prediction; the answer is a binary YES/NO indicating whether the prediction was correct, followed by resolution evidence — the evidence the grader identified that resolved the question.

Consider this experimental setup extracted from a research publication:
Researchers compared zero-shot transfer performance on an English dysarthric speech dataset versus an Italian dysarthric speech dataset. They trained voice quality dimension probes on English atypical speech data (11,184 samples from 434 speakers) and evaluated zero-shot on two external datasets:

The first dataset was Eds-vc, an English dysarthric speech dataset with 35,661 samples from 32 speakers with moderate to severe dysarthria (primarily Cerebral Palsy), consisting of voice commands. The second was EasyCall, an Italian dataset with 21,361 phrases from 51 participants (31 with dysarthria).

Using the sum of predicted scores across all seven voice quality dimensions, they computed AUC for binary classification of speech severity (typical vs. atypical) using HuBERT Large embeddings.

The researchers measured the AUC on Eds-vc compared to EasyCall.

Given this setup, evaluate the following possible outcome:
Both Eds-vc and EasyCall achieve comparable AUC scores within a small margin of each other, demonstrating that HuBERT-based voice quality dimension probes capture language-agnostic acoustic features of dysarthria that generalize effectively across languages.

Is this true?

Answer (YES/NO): NO